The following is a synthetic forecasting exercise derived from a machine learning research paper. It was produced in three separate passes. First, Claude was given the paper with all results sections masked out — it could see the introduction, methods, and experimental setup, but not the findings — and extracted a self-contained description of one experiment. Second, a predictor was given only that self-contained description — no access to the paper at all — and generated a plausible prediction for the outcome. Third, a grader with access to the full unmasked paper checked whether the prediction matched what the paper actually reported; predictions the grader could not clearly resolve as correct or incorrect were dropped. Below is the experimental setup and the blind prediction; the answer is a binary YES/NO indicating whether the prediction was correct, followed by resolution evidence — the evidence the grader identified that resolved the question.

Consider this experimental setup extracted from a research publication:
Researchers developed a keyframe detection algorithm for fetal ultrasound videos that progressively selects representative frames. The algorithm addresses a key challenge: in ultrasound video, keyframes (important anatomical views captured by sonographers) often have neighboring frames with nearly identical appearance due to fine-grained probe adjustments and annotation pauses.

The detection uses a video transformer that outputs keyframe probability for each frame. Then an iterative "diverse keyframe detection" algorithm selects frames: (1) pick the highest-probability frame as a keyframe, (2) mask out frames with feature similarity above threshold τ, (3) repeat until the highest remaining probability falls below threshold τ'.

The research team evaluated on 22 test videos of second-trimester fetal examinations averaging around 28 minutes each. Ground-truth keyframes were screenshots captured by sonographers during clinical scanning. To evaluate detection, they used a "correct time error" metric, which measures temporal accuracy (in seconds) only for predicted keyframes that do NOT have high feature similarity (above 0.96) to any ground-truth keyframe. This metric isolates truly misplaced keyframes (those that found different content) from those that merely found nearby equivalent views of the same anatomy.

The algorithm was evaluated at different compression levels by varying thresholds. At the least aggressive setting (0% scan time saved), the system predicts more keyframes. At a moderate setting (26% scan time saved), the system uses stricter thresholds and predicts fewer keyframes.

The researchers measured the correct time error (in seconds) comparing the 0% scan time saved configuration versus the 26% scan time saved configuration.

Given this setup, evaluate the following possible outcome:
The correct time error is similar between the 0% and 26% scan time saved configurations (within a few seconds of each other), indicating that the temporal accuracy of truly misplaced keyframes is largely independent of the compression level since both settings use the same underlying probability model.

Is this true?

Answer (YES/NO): YES